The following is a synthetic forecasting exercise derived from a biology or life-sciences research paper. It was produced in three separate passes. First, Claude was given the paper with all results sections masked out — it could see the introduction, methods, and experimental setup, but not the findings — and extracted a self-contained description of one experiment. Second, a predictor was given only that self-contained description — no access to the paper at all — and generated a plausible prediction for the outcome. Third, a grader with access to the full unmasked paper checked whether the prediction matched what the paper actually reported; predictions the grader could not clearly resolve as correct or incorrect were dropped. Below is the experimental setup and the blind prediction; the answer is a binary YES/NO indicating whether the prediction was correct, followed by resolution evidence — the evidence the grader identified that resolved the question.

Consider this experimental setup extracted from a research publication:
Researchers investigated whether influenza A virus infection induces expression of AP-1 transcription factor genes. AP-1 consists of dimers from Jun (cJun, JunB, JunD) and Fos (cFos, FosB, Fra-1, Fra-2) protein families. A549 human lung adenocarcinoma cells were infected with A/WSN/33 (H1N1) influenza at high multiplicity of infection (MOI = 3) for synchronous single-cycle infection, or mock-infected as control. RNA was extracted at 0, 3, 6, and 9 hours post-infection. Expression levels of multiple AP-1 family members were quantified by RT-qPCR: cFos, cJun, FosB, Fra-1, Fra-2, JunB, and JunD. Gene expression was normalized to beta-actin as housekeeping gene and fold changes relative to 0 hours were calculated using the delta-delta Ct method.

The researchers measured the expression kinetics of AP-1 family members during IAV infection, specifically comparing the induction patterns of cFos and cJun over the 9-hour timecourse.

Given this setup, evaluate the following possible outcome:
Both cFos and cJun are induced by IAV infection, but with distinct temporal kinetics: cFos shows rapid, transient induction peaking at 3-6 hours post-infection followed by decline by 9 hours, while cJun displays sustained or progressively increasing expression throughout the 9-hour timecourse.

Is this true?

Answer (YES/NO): NO